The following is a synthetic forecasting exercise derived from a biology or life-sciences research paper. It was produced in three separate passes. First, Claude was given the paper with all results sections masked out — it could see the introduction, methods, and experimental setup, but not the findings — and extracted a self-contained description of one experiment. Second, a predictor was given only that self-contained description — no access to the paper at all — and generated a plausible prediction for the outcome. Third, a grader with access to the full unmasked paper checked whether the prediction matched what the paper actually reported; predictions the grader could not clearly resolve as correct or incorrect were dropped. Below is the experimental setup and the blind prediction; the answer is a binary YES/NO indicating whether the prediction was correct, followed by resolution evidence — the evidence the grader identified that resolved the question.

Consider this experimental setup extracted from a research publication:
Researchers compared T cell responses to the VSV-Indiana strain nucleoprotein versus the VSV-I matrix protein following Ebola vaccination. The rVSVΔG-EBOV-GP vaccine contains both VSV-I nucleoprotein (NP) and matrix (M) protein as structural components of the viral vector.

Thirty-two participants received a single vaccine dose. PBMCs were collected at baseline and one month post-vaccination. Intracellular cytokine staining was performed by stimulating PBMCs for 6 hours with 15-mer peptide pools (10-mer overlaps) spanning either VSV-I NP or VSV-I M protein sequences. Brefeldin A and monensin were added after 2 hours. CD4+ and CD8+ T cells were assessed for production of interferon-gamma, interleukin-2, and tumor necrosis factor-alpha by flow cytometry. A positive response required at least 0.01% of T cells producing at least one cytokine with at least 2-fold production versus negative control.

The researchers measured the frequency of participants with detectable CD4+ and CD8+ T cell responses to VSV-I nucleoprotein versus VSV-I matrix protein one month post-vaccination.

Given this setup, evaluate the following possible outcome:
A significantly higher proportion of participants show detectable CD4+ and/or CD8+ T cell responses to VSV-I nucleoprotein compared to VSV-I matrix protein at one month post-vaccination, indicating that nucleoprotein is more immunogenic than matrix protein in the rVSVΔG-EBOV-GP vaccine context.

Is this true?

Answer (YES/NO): YES